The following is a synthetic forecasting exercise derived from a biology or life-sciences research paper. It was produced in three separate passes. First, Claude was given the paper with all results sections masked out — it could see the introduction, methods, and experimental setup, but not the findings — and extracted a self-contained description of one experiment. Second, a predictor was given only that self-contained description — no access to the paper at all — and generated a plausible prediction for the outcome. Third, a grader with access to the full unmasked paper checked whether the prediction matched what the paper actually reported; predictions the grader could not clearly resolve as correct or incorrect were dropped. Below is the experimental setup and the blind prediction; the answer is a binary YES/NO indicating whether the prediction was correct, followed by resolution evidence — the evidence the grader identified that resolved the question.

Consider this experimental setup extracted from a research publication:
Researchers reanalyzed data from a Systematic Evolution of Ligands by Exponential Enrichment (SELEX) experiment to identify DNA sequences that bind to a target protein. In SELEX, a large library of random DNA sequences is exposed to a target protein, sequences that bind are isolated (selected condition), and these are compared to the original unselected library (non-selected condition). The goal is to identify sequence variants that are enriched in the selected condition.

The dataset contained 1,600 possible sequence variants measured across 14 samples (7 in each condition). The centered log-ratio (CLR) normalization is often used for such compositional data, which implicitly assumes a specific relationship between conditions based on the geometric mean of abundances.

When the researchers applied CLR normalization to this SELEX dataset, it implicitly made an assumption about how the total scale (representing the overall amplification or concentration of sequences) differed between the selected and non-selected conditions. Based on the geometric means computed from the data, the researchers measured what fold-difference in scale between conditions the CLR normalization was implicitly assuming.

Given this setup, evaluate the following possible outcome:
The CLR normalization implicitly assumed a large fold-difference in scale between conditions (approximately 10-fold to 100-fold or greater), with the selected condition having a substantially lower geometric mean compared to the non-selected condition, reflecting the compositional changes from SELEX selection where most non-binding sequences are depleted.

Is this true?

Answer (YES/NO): YES